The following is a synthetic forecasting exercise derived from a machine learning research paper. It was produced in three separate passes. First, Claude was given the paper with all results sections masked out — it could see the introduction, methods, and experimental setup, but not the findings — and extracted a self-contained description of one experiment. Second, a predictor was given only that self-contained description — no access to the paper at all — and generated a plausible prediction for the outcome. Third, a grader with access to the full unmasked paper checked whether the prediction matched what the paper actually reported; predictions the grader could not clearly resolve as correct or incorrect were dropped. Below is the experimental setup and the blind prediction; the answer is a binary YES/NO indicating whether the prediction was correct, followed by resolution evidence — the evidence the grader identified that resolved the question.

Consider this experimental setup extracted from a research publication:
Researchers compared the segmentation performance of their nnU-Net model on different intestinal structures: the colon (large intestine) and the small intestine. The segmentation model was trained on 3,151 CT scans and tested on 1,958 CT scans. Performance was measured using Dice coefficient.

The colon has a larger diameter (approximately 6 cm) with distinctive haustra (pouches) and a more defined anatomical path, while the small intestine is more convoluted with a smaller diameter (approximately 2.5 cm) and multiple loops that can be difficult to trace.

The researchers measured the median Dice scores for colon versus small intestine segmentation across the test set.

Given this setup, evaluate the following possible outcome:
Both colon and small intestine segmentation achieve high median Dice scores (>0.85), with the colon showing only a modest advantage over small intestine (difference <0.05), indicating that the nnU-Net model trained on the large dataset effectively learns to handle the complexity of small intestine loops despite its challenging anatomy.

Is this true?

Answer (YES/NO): NO